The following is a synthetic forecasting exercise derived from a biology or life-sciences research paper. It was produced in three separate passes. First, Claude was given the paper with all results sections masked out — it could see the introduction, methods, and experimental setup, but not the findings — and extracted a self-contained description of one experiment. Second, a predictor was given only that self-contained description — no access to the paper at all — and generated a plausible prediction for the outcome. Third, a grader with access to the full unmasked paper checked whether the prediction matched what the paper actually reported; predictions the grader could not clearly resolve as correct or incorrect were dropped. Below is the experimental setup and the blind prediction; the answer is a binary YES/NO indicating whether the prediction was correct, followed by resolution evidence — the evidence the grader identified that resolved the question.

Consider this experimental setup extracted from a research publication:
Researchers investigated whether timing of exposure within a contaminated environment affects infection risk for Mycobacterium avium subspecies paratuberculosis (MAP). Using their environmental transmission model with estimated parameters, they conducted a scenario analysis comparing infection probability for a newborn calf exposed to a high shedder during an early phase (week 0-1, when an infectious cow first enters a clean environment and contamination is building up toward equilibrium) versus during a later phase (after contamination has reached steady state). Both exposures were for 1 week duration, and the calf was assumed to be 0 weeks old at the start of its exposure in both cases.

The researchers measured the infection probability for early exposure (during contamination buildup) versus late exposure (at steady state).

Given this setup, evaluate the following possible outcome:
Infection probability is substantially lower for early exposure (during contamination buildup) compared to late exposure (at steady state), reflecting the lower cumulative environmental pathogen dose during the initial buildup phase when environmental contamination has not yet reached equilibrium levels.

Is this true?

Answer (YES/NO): YES